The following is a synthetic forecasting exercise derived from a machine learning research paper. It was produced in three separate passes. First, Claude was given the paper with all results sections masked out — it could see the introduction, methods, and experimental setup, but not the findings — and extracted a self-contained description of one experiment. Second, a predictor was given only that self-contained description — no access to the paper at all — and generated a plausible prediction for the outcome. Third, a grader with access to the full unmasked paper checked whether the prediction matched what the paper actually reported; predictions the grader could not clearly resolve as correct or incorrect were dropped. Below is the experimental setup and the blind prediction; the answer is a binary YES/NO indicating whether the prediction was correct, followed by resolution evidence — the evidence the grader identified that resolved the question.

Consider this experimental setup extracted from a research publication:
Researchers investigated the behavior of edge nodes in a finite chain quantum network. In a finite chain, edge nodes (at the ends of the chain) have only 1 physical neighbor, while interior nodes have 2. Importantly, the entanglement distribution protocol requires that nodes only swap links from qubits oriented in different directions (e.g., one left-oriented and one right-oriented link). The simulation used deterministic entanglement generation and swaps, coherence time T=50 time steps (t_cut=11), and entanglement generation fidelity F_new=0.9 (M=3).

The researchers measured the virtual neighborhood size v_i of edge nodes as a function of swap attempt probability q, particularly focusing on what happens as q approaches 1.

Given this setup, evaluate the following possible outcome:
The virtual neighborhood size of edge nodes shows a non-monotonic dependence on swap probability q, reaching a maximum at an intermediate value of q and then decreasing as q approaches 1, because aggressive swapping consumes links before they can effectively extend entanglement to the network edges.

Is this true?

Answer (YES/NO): NO